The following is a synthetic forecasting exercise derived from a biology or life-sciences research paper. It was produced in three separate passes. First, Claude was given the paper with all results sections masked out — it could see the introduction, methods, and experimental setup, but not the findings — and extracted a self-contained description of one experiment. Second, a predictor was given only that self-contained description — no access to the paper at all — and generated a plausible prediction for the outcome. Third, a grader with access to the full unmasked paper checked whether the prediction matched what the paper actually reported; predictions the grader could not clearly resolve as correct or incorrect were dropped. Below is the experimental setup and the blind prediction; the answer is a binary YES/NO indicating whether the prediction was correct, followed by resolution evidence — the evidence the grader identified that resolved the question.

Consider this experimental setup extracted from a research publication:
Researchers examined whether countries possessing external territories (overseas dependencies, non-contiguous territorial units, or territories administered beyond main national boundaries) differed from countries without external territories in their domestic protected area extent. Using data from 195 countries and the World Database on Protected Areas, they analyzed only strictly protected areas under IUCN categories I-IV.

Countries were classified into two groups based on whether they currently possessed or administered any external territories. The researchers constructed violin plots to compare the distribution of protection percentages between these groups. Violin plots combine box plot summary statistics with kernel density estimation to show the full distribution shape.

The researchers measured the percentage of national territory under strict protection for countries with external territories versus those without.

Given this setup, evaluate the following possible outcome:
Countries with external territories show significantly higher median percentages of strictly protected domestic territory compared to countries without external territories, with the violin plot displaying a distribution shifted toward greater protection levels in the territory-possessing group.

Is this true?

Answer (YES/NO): NO